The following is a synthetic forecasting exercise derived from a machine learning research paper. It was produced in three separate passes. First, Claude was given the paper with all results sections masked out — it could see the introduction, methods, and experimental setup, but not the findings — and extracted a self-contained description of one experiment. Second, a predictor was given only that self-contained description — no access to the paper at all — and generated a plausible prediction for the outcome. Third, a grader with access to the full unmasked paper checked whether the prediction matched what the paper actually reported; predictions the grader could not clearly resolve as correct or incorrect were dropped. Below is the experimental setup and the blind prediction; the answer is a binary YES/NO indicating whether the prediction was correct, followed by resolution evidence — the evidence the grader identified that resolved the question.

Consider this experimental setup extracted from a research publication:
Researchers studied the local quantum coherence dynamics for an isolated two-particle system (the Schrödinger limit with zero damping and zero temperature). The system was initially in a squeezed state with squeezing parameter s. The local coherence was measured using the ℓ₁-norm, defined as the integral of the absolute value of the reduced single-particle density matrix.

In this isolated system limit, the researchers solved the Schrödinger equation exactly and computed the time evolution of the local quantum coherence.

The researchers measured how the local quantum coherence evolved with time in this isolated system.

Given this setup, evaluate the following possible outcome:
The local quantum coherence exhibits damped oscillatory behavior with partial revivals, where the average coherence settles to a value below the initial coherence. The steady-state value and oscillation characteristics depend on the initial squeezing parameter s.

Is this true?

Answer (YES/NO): NO